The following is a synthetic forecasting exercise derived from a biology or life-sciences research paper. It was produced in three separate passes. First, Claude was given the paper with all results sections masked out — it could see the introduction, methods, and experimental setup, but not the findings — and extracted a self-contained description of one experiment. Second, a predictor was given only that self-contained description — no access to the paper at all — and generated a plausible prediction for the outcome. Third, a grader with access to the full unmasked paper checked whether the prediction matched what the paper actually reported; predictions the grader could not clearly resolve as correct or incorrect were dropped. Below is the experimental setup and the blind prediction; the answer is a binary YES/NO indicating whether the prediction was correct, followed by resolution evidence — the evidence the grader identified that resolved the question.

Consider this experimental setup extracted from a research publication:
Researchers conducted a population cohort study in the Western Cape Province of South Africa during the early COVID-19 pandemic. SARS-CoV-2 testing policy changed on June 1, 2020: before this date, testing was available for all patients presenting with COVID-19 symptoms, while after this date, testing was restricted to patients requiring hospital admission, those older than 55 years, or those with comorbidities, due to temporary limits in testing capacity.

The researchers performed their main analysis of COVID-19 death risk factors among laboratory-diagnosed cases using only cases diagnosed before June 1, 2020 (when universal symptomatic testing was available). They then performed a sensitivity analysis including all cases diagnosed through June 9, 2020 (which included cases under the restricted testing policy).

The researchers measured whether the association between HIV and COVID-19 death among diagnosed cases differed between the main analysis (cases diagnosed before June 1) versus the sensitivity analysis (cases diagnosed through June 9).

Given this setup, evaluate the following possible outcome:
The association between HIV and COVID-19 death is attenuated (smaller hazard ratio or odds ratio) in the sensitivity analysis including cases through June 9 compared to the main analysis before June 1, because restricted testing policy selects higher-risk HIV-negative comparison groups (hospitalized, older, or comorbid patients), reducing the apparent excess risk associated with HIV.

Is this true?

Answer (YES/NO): NO